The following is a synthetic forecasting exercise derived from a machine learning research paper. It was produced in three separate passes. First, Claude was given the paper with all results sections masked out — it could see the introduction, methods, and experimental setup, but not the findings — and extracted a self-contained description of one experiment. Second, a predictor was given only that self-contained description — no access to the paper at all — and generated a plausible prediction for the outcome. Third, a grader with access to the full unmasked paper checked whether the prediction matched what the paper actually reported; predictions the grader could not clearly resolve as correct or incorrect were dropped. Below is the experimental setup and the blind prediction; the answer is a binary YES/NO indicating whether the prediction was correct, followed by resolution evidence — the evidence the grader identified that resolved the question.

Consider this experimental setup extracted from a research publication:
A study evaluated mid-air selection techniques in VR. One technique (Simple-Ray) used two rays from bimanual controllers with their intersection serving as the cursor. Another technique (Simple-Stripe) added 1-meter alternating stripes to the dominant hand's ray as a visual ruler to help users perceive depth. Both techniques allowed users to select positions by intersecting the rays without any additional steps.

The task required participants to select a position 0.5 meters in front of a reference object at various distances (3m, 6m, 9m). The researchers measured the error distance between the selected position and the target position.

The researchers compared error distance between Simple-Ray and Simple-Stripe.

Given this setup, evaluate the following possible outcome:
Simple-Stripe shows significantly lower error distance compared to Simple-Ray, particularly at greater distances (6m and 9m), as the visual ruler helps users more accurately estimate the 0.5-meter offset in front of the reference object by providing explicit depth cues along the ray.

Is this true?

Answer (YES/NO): NO